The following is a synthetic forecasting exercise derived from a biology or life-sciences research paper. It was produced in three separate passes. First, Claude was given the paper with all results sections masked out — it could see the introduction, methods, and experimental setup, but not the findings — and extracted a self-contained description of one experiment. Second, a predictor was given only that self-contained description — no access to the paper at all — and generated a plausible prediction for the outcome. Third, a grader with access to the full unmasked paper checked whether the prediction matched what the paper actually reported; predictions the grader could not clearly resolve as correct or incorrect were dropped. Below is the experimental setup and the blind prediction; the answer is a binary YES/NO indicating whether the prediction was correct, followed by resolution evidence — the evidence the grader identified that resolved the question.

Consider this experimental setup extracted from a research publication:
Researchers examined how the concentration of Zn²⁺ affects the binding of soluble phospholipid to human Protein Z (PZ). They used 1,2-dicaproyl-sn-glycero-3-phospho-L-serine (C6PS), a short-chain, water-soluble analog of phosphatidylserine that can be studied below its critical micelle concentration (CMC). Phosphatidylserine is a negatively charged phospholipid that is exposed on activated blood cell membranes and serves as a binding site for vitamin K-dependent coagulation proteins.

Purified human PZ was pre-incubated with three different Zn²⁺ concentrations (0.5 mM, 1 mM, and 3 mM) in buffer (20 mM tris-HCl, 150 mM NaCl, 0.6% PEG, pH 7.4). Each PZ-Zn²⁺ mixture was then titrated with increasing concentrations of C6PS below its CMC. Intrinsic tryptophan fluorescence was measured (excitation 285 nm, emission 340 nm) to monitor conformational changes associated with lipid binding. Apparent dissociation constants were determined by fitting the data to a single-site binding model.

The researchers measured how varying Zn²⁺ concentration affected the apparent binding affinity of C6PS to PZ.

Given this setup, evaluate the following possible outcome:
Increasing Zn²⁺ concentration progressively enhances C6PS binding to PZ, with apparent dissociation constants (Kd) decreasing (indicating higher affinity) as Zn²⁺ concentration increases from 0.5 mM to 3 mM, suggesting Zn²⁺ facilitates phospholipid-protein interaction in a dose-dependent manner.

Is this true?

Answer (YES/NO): YES